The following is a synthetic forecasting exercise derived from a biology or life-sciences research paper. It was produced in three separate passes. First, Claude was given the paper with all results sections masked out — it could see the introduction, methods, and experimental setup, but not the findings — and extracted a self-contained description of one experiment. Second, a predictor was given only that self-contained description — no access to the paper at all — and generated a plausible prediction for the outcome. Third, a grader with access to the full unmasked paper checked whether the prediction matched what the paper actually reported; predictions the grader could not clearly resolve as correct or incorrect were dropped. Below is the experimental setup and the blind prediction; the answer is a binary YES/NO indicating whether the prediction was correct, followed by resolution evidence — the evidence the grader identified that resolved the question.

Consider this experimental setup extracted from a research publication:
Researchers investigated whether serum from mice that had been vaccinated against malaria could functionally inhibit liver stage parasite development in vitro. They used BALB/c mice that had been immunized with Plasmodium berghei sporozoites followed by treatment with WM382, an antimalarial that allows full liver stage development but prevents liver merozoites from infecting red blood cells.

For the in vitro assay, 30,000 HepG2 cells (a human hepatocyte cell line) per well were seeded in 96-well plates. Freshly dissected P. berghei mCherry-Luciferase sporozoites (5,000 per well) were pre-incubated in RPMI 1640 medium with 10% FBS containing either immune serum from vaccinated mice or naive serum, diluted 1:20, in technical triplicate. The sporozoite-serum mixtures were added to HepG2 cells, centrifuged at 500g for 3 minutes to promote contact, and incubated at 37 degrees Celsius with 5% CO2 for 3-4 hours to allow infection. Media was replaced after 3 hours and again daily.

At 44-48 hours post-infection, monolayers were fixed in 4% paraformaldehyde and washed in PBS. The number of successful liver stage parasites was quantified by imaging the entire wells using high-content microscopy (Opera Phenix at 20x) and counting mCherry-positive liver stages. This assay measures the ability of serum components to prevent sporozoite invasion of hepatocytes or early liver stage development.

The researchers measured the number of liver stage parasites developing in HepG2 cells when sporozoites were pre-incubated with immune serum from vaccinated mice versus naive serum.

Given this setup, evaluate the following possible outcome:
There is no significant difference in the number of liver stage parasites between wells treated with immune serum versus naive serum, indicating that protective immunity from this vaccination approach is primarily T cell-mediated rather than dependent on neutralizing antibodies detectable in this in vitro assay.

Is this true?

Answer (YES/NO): NO